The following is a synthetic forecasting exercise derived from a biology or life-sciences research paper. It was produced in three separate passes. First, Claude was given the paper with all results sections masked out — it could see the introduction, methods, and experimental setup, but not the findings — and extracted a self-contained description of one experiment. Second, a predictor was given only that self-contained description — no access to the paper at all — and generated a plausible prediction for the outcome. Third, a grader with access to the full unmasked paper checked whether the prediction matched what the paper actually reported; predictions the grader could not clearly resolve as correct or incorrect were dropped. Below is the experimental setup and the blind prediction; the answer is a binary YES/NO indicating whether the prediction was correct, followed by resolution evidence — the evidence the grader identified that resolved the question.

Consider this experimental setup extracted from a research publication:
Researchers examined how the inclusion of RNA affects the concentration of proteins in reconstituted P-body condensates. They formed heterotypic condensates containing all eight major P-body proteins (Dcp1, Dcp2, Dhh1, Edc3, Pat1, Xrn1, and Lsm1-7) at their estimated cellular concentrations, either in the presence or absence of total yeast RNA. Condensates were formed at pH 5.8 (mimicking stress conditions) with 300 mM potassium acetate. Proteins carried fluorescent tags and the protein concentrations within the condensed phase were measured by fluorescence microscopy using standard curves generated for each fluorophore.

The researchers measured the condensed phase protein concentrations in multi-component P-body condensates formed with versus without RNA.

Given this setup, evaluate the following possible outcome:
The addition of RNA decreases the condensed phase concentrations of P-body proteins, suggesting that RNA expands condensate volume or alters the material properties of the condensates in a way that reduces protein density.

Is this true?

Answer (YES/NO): NO